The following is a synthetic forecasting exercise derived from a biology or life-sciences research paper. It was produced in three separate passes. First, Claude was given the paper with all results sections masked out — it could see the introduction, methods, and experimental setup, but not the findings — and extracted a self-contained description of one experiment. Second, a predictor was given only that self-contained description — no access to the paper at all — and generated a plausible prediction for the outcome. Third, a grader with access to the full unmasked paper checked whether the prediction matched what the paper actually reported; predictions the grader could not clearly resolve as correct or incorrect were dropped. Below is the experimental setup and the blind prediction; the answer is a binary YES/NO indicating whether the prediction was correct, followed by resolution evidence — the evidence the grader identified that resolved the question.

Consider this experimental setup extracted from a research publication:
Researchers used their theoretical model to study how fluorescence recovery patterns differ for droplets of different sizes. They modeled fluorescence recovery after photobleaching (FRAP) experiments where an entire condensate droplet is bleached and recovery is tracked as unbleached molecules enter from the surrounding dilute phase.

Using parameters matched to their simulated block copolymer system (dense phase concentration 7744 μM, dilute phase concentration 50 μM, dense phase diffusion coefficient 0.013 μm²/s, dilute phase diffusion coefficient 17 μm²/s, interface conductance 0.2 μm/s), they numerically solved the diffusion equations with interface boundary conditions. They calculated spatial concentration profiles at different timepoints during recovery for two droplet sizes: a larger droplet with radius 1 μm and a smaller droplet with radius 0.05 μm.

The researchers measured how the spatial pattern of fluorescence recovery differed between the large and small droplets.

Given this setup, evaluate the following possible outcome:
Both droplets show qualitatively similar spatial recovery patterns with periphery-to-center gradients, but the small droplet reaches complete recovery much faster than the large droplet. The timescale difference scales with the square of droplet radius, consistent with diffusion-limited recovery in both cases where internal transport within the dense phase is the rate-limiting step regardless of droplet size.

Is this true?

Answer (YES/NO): NO